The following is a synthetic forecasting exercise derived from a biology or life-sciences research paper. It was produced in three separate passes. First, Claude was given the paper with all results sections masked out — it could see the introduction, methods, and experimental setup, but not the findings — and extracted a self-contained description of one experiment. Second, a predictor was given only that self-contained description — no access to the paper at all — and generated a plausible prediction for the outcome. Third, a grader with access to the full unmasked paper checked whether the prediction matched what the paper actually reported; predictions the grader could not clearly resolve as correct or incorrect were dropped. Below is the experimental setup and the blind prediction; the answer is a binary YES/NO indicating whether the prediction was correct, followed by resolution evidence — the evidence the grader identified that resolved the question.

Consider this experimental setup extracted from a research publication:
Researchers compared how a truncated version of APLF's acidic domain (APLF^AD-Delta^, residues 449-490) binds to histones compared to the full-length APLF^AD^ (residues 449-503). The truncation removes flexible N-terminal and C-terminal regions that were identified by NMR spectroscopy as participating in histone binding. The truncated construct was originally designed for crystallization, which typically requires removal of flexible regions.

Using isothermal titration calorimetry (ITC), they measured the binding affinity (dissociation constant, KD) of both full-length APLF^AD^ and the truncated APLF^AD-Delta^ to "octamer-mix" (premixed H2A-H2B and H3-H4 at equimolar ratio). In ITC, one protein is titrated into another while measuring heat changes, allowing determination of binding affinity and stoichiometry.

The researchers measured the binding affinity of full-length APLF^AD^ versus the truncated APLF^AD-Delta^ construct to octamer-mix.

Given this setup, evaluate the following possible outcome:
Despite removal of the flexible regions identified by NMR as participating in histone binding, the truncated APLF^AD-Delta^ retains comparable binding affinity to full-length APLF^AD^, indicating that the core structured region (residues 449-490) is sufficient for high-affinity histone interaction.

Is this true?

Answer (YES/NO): YES